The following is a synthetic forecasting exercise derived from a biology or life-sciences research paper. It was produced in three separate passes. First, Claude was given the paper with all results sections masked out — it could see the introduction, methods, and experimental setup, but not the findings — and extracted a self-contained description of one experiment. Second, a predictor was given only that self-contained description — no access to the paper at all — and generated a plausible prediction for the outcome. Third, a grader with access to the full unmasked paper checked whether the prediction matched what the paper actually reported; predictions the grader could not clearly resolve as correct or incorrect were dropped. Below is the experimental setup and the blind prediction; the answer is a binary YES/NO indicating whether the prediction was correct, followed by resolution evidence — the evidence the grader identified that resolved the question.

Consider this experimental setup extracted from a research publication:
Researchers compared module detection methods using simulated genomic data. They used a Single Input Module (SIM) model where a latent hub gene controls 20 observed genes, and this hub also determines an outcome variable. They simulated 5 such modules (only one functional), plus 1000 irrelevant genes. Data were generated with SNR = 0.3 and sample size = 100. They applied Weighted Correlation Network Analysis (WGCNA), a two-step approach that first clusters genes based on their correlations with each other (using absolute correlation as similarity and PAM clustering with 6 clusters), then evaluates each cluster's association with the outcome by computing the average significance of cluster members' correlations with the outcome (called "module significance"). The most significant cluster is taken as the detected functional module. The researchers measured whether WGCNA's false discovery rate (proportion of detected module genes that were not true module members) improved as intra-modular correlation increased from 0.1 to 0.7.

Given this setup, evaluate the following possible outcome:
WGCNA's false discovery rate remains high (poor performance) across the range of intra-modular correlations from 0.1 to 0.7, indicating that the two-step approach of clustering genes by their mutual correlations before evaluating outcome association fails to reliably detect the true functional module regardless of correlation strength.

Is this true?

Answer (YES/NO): YES